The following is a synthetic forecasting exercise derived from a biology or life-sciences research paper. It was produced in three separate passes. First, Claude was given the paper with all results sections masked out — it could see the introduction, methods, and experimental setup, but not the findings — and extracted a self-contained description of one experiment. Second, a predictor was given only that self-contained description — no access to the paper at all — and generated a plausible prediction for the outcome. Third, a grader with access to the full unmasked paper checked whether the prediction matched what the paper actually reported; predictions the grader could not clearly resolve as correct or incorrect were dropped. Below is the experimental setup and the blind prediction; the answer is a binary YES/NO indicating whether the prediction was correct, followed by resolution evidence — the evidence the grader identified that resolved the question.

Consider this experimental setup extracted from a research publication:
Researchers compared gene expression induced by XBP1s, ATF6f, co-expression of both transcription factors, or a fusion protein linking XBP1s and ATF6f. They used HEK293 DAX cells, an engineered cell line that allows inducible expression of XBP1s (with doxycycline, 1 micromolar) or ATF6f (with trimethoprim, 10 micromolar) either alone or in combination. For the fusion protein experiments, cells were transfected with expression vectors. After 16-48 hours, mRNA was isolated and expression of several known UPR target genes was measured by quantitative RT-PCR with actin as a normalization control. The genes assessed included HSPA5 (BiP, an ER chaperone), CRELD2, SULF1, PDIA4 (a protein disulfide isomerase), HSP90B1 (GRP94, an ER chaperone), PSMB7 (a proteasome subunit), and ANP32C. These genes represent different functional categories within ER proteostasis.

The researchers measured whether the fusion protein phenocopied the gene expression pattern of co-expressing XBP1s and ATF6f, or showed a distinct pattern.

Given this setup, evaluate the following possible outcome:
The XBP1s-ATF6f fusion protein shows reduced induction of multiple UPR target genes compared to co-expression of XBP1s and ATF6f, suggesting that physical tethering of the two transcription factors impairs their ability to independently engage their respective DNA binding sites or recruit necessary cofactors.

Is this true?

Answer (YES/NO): NO